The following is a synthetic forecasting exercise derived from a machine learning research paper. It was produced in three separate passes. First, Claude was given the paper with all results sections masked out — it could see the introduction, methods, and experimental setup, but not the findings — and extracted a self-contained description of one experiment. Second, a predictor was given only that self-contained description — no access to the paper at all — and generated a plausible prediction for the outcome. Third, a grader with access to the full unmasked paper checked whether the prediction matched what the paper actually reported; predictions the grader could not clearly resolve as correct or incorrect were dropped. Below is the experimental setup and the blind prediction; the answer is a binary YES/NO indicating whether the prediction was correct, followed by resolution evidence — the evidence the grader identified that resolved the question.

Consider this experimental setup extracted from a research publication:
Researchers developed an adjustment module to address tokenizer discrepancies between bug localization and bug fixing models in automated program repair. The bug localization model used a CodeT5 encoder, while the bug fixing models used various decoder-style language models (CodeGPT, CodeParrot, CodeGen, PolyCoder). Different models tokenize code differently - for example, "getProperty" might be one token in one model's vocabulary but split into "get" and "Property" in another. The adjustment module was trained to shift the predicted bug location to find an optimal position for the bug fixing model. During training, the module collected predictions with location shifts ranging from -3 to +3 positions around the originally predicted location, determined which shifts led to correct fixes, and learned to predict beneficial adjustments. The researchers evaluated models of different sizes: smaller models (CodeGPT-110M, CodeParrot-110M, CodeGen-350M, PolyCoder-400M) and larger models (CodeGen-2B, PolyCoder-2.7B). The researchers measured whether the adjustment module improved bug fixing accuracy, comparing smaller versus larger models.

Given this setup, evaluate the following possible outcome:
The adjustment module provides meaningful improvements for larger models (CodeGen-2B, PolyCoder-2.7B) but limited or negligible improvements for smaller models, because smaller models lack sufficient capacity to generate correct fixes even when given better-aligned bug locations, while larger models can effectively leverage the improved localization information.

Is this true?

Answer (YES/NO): NO